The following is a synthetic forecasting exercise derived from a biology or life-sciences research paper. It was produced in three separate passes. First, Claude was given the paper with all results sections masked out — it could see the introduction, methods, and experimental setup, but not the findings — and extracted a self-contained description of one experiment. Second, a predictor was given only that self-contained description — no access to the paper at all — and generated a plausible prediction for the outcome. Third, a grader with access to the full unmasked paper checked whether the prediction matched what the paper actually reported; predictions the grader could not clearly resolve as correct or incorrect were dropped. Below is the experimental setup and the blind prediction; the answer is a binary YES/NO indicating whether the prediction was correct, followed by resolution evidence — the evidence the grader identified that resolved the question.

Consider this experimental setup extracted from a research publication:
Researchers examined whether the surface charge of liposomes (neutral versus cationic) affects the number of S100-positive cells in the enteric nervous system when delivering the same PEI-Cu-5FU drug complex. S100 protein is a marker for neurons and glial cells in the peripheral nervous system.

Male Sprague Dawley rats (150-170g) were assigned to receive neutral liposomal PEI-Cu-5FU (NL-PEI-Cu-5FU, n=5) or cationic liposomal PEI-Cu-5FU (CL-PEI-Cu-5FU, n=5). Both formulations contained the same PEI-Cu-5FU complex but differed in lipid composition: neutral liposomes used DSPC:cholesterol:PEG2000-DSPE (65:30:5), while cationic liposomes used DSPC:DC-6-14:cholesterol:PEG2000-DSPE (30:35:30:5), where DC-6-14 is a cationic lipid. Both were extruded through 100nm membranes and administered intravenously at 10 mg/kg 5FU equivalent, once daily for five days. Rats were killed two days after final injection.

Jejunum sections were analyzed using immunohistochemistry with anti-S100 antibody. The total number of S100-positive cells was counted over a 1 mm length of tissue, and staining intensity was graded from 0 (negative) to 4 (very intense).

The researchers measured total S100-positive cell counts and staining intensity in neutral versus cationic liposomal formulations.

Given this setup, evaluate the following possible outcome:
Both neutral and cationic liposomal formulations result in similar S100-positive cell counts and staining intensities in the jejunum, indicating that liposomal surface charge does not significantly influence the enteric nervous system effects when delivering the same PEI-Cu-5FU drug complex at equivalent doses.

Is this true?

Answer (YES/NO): YES